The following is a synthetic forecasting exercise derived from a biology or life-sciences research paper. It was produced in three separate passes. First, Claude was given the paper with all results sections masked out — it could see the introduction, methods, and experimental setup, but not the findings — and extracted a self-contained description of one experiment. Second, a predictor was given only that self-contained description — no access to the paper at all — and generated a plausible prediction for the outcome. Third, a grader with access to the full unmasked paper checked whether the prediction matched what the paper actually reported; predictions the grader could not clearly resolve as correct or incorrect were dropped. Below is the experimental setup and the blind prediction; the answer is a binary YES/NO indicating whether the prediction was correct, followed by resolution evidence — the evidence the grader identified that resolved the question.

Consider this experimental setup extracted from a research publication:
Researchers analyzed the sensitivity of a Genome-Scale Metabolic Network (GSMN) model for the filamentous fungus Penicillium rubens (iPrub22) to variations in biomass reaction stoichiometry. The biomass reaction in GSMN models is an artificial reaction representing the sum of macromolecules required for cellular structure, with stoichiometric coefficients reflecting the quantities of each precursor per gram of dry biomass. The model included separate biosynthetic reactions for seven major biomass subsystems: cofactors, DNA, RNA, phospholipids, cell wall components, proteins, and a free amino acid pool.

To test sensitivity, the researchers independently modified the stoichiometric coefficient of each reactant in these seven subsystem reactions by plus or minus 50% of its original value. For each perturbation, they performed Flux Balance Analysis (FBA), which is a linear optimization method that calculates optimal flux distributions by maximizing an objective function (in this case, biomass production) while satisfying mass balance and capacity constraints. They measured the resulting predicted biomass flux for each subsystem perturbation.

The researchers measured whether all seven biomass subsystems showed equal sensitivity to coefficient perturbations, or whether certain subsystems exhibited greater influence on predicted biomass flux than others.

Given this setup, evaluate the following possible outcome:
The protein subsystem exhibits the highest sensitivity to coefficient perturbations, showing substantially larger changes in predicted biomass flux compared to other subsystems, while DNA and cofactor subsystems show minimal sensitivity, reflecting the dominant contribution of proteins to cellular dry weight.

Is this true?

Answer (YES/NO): NO